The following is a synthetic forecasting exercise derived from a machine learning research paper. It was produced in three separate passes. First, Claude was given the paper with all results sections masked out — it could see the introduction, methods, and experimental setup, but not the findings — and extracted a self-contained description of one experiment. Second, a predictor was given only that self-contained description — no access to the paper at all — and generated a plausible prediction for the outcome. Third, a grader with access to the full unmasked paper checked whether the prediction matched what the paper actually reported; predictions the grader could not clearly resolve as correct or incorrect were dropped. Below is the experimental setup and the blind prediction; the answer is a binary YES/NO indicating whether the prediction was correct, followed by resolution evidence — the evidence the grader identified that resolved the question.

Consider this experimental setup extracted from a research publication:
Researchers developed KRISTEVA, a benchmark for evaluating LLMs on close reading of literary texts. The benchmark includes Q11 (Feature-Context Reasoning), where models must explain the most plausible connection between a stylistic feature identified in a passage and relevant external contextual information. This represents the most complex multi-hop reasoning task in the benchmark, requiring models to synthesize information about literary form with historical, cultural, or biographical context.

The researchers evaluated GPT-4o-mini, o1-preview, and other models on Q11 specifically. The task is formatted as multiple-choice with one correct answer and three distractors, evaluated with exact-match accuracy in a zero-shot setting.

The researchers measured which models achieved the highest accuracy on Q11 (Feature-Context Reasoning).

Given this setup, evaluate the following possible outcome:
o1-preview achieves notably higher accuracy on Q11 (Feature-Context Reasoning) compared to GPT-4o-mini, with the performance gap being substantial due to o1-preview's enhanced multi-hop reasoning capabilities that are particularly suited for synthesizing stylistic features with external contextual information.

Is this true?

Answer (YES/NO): NO